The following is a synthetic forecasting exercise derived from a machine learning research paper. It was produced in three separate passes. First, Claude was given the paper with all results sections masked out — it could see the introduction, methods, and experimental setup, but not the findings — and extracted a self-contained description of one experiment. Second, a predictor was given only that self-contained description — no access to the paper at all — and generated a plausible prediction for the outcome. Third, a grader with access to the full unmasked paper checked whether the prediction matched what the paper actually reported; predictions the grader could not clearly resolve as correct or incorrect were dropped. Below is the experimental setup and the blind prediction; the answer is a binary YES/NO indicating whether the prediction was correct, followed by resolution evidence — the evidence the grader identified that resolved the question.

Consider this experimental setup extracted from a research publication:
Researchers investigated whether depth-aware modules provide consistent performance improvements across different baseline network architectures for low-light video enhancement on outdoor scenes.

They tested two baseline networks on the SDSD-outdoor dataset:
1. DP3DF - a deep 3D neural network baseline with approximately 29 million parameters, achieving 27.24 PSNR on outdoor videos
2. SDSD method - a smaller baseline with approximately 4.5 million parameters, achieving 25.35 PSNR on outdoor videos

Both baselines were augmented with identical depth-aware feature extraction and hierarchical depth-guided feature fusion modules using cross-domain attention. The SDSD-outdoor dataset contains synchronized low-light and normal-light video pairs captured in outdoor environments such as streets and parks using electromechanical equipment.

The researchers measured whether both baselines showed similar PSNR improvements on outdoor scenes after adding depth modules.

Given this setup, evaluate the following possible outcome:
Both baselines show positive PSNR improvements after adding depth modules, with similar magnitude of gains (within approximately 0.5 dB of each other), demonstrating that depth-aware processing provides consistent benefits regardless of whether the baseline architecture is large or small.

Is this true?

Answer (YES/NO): NO